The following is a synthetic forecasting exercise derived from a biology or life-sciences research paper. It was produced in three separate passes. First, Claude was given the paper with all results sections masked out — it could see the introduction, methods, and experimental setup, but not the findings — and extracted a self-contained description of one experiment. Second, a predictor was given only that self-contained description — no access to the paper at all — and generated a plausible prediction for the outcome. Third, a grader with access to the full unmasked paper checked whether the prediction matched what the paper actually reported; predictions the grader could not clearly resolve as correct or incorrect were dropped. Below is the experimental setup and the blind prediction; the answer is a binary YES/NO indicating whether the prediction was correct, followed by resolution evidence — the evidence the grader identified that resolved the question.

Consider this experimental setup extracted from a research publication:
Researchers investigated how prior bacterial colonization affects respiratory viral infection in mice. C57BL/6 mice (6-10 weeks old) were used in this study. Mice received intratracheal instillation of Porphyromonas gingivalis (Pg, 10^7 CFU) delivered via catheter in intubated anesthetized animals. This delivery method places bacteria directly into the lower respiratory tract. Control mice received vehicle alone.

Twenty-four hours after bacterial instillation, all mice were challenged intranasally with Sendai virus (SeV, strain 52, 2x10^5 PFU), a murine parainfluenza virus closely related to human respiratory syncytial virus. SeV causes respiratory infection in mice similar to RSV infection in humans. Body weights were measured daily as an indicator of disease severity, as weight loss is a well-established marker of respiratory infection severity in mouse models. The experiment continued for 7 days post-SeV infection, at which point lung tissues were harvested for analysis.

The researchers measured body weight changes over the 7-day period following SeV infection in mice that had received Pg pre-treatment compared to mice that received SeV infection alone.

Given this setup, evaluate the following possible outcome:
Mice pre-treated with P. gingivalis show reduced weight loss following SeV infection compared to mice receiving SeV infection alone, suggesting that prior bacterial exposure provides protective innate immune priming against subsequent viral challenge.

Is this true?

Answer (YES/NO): NO